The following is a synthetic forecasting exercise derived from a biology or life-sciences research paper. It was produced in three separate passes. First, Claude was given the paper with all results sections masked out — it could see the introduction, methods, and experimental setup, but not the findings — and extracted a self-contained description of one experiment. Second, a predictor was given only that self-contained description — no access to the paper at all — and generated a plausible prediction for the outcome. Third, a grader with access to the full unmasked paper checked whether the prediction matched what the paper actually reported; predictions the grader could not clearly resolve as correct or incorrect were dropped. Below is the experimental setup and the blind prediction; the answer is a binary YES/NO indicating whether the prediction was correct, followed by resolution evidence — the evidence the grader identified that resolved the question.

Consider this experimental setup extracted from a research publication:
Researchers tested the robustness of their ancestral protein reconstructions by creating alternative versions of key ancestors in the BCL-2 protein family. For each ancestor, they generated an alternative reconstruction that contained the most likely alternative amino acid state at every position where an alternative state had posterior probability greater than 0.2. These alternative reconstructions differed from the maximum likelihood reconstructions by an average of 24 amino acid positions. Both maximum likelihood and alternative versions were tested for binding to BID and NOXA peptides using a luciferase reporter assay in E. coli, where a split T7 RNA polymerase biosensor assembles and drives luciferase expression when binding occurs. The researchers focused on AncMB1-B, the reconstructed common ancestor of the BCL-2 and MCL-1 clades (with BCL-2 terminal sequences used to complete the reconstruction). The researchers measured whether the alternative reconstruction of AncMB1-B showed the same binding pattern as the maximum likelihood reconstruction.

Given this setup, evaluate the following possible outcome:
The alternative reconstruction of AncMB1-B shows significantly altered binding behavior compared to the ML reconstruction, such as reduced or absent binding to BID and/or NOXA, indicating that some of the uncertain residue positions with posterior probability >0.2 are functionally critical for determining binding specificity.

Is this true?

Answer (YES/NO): YES